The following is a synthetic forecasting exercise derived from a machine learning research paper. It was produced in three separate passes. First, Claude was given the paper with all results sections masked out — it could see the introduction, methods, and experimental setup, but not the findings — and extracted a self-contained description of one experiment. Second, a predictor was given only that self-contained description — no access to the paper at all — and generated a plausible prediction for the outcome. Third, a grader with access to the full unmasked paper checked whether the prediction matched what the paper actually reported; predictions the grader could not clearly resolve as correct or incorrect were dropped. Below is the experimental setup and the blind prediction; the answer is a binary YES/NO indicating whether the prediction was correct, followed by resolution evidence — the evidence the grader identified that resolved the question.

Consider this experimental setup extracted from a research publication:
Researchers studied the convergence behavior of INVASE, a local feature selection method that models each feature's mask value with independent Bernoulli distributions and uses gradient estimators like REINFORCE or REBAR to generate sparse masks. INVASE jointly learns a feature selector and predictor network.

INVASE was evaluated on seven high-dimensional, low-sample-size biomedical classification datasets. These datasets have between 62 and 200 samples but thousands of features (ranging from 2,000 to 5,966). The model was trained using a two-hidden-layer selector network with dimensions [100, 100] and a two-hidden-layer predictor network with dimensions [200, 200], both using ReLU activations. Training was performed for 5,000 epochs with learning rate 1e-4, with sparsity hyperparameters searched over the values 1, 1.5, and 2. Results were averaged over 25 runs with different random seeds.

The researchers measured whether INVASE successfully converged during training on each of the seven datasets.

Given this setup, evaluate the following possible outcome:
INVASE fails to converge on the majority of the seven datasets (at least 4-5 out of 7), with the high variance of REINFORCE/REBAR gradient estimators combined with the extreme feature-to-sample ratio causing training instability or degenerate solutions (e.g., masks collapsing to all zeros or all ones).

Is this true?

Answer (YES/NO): NO